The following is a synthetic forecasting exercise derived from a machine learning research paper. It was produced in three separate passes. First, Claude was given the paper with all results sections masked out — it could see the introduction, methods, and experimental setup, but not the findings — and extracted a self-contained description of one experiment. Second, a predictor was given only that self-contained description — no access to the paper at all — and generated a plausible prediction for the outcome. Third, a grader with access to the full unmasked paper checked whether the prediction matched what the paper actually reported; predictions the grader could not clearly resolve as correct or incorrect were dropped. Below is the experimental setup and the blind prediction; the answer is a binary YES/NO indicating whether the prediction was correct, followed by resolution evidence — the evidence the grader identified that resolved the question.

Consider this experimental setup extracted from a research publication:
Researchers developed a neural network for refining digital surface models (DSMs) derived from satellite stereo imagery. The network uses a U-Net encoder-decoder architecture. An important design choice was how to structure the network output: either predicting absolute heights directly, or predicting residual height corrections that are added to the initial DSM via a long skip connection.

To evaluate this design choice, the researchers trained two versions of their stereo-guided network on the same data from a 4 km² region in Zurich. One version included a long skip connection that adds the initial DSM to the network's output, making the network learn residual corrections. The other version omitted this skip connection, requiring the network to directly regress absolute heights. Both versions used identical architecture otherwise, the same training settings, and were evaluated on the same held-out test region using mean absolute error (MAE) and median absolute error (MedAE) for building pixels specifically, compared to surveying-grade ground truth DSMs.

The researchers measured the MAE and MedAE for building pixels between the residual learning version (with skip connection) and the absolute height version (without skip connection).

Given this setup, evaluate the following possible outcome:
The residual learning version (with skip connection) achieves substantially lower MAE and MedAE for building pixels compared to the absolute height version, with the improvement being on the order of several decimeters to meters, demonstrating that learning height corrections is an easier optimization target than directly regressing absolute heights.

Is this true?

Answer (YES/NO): NO